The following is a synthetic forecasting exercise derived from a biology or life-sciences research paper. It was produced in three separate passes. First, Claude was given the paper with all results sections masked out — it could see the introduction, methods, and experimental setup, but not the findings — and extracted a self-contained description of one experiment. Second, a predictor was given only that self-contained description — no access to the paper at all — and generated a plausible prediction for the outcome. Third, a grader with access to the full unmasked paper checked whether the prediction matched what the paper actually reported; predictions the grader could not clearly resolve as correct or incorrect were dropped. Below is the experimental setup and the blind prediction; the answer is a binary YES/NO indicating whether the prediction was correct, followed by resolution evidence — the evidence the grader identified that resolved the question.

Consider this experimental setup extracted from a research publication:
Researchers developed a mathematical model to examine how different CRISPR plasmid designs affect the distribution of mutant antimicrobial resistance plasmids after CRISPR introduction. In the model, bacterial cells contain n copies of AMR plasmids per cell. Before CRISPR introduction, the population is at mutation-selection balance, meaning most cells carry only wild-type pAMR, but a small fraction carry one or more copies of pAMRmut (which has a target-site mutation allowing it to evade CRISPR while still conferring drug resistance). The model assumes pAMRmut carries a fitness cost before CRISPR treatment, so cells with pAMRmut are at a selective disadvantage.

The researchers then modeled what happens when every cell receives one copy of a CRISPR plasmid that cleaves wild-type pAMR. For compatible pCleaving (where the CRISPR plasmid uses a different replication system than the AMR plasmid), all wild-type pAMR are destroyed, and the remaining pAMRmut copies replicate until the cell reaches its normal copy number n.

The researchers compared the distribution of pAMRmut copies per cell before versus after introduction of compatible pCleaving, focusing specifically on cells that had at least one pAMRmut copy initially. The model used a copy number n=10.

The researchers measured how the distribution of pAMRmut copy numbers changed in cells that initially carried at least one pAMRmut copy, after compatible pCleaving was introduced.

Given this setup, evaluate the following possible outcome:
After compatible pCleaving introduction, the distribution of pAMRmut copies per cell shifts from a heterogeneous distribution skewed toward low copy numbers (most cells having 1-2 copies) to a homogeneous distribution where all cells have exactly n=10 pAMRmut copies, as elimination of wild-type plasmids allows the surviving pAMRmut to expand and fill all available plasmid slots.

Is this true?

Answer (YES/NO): YES